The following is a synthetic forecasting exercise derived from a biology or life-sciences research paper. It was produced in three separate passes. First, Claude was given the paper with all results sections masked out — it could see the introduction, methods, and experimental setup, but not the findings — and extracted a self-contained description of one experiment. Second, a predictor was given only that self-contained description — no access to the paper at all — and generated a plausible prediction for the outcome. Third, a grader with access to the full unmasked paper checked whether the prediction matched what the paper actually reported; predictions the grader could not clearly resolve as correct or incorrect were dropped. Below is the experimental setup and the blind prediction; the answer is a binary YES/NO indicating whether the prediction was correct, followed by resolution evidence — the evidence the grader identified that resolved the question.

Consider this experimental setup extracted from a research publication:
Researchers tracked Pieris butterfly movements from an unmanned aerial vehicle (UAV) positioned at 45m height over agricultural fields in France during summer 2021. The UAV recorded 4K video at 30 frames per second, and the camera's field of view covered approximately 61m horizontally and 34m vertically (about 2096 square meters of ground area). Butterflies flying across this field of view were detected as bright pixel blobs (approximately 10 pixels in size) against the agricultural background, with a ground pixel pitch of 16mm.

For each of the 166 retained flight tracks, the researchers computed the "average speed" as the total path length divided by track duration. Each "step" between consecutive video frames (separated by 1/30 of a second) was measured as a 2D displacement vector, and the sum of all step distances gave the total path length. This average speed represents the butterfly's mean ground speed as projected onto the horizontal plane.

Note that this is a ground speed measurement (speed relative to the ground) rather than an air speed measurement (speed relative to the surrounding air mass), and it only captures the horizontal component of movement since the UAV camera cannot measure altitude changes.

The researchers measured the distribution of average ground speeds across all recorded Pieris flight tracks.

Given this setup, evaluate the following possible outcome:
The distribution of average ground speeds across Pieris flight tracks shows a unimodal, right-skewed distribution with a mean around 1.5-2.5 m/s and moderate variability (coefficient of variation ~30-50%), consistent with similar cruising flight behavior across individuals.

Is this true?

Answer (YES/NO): NO